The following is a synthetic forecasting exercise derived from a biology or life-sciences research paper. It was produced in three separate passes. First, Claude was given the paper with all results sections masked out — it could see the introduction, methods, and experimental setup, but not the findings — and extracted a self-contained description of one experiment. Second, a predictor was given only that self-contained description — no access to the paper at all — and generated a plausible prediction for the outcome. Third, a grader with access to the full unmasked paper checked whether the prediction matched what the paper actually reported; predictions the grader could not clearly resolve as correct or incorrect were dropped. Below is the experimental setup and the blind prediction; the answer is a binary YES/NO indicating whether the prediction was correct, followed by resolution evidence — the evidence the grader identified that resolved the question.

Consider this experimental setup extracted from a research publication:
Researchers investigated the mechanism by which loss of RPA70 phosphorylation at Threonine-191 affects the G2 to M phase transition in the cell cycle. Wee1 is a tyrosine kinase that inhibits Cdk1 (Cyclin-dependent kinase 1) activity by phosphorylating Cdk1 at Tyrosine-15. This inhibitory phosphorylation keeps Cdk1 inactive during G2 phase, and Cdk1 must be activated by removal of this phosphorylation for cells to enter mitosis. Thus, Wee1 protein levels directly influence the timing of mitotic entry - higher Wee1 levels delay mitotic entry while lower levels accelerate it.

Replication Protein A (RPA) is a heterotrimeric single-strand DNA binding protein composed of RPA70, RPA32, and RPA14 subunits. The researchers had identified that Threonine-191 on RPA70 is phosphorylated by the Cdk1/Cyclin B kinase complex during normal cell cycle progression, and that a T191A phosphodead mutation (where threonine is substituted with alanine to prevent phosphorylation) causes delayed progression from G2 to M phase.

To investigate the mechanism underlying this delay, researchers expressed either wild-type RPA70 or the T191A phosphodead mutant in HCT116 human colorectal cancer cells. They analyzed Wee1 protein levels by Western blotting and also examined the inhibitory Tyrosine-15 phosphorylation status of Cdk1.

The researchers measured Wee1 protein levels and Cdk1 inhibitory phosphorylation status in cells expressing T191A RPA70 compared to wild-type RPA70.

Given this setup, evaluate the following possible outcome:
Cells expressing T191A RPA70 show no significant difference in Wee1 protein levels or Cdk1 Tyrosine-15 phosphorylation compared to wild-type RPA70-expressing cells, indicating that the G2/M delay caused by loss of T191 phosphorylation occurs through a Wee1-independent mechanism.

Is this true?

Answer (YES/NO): NO